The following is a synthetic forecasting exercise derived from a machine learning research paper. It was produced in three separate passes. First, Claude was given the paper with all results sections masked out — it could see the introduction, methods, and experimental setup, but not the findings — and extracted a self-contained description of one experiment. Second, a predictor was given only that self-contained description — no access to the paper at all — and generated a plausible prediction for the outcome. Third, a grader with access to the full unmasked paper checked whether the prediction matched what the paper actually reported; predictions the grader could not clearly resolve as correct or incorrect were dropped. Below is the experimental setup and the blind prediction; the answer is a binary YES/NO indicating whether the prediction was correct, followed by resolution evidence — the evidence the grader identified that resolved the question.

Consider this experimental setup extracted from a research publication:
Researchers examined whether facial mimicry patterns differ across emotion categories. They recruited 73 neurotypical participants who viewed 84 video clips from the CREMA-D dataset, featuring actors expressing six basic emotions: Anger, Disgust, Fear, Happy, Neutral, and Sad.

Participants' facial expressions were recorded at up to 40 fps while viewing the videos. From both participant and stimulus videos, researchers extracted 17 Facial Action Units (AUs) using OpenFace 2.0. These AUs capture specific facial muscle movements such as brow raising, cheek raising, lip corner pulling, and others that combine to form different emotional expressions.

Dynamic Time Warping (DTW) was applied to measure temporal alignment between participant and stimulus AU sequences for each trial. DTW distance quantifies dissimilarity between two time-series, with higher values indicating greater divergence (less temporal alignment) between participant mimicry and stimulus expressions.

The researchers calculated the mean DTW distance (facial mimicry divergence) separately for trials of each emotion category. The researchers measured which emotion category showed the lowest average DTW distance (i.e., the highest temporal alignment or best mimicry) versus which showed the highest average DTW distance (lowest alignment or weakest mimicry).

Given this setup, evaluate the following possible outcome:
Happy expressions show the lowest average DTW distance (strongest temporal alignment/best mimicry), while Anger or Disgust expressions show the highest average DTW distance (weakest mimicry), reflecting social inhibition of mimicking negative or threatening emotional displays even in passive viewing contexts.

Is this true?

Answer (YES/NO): NO